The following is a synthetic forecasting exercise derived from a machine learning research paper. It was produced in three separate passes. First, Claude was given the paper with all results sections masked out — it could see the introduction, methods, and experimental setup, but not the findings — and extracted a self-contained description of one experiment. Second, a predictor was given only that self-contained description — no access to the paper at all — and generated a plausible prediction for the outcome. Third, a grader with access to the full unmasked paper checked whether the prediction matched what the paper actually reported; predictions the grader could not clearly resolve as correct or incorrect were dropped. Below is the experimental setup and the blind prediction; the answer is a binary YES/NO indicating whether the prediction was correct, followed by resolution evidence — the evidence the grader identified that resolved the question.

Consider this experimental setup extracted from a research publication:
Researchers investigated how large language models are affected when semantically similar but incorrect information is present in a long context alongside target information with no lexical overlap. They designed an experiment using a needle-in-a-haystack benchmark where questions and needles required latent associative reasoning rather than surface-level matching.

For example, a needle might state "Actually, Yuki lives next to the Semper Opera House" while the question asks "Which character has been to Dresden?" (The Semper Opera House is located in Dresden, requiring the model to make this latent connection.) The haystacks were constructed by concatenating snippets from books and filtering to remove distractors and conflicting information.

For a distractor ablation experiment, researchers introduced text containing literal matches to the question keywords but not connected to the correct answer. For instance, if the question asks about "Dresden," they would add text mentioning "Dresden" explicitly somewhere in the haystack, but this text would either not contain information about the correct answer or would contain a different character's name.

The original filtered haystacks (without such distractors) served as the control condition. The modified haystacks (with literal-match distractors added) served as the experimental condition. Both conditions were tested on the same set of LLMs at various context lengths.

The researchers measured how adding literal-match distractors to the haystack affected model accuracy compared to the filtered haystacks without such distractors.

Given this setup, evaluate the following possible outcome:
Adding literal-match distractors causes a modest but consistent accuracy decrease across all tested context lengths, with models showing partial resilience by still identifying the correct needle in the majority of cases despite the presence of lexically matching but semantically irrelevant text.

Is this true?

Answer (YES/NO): NO